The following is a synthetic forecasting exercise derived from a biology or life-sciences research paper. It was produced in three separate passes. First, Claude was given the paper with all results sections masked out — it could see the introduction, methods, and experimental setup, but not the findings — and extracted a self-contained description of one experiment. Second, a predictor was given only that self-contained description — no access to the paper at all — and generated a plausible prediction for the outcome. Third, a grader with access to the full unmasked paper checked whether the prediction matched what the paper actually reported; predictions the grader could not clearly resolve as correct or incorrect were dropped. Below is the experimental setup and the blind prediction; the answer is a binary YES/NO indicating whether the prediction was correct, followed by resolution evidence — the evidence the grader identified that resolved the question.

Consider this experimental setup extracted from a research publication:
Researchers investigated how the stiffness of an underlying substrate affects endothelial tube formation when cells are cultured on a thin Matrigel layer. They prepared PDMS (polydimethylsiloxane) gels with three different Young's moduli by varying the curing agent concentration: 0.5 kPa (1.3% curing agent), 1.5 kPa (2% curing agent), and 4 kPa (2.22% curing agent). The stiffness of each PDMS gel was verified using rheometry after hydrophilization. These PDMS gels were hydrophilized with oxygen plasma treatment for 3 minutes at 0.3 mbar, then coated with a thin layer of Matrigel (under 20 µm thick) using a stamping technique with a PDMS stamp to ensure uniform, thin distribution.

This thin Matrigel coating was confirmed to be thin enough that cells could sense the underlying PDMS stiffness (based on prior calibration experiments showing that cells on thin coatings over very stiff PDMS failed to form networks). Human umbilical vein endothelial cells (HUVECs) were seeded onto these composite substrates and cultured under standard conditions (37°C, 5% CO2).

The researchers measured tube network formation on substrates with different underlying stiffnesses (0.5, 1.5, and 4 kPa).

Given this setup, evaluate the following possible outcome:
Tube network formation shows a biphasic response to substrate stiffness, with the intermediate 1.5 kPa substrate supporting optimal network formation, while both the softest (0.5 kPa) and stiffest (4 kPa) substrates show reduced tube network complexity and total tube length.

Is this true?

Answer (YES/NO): NO